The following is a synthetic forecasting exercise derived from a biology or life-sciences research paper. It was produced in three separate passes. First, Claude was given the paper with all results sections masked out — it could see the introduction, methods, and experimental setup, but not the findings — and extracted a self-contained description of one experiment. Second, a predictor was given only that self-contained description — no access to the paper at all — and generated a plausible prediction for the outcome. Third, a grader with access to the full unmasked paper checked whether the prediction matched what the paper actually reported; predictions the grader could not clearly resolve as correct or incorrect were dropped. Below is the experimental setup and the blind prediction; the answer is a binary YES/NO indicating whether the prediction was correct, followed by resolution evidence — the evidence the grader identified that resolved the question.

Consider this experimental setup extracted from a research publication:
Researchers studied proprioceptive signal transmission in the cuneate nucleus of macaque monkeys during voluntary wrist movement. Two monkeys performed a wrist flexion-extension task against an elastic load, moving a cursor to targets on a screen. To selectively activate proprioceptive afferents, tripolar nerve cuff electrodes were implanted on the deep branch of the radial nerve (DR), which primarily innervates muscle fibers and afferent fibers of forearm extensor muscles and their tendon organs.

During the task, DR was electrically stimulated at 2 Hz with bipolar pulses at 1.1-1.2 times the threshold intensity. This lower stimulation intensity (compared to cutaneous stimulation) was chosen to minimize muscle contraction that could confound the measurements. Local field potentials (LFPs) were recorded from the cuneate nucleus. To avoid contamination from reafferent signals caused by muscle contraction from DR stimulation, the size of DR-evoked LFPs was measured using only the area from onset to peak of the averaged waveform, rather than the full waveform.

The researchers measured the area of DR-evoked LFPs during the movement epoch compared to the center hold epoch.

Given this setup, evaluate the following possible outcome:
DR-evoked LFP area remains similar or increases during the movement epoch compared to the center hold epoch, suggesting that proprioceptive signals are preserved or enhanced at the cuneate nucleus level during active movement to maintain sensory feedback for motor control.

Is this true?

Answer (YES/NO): NO